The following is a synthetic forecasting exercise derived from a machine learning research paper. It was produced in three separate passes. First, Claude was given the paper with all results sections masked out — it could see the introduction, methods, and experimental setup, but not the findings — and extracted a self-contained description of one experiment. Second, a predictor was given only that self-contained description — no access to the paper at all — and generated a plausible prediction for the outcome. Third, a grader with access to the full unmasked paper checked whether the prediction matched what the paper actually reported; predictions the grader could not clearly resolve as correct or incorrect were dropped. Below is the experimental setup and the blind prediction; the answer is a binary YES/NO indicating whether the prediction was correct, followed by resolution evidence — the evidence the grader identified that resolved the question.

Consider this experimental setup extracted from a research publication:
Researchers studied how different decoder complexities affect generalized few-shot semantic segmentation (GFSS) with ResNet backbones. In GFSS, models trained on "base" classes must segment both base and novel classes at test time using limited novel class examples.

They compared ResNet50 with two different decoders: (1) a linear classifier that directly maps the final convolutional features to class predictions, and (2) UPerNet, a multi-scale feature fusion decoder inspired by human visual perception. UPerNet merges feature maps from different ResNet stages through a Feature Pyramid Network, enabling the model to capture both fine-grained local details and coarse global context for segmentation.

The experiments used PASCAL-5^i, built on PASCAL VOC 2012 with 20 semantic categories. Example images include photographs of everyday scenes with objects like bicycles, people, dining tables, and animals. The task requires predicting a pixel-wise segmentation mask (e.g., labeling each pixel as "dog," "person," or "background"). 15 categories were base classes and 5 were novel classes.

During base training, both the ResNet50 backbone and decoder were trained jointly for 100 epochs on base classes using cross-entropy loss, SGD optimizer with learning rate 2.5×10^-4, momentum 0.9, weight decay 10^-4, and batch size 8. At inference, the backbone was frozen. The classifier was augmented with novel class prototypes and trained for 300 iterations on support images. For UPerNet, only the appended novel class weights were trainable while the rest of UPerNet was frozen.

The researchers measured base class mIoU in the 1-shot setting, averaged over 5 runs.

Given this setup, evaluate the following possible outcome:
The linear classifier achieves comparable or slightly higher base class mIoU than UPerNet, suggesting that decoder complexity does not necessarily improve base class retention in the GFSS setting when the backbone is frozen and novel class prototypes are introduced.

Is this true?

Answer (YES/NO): NO